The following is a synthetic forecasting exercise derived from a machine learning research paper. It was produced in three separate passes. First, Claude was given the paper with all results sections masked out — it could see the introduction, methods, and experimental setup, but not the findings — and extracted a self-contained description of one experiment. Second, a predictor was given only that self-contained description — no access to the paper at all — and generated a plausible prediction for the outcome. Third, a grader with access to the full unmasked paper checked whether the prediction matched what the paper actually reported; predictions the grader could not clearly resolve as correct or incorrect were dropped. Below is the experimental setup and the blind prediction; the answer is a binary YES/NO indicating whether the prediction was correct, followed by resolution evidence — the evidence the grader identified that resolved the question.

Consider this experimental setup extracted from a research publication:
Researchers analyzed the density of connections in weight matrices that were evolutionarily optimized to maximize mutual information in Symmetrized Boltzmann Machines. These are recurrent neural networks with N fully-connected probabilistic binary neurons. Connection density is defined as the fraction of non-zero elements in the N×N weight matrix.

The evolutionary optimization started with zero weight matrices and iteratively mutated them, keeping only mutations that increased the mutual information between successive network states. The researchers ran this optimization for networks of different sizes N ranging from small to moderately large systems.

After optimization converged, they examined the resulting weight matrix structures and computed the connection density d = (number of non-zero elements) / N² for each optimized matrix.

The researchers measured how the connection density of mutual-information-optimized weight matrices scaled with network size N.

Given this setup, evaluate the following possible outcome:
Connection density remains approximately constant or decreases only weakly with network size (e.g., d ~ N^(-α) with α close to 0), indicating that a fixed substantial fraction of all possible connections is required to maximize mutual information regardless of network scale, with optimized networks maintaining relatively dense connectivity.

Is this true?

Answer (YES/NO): NO